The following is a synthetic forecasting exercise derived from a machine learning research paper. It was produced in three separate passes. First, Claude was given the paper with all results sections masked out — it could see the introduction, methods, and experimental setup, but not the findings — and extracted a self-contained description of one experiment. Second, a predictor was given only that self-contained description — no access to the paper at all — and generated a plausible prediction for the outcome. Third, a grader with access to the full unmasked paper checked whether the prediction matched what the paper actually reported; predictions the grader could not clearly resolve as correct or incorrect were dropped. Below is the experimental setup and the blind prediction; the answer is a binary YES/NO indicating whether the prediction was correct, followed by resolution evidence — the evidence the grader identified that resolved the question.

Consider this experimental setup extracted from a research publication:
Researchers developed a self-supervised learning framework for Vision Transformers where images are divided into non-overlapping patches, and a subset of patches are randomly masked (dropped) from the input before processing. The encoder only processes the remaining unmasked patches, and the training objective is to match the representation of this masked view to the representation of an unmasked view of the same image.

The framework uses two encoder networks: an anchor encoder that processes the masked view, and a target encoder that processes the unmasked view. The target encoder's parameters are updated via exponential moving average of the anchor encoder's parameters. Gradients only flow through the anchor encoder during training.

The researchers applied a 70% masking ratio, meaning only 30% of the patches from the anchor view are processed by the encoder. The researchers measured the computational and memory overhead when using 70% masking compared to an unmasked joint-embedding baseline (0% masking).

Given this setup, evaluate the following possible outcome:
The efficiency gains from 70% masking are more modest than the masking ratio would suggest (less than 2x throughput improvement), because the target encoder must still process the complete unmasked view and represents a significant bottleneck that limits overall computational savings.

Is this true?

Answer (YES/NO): YES